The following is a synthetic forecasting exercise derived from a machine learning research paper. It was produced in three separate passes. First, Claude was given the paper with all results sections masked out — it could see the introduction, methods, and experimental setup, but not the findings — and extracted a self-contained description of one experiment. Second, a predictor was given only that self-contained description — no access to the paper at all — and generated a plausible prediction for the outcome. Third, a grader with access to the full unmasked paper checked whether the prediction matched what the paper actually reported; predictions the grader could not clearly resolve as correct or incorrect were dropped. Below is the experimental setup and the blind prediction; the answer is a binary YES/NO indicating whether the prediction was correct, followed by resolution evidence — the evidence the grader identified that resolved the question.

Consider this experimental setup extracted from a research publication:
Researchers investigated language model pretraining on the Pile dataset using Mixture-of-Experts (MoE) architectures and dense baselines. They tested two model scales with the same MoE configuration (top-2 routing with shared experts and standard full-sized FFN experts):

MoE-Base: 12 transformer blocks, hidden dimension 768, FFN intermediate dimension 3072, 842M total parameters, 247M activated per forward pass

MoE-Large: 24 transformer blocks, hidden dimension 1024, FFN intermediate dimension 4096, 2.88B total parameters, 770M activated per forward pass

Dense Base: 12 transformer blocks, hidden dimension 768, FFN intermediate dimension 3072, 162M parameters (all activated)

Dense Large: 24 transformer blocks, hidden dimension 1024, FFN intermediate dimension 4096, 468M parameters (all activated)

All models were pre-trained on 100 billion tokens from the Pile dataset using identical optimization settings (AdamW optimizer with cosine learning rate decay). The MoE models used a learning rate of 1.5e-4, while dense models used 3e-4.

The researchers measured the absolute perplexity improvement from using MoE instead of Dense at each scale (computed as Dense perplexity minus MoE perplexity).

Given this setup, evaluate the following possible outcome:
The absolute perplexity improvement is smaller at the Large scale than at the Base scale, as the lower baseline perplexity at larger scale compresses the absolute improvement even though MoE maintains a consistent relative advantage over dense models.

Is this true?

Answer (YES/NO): YES